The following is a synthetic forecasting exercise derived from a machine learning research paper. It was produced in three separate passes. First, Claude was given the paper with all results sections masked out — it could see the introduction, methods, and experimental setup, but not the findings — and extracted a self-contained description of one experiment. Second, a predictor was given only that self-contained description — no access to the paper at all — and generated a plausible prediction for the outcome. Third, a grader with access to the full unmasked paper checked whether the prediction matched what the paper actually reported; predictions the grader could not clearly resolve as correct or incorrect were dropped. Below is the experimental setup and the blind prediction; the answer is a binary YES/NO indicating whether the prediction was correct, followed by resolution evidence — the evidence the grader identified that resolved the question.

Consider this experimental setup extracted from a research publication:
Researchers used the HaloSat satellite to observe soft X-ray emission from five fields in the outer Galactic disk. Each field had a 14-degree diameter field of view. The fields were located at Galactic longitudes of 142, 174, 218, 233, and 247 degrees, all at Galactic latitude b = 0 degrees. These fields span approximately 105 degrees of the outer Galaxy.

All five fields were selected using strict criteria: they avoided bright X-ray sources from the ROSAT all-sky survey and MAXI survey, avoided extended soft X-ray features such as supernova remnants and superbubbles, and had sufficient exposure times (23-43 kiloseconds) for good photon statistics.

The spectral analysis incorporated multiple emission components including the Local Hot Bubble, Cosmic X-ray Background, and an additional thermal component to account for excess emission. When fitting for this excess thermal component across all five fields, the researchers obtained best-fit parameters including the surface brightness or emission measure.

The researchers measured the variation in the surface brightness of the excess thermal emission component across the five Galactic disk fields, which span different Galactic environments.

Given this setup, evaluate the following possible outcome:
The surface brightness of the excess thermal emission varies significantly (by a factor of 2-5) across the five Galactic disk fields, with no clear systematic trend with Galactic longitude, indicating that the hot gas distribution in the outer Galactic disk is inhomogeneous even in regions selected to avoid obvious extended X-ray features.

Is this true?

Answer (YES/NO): NO